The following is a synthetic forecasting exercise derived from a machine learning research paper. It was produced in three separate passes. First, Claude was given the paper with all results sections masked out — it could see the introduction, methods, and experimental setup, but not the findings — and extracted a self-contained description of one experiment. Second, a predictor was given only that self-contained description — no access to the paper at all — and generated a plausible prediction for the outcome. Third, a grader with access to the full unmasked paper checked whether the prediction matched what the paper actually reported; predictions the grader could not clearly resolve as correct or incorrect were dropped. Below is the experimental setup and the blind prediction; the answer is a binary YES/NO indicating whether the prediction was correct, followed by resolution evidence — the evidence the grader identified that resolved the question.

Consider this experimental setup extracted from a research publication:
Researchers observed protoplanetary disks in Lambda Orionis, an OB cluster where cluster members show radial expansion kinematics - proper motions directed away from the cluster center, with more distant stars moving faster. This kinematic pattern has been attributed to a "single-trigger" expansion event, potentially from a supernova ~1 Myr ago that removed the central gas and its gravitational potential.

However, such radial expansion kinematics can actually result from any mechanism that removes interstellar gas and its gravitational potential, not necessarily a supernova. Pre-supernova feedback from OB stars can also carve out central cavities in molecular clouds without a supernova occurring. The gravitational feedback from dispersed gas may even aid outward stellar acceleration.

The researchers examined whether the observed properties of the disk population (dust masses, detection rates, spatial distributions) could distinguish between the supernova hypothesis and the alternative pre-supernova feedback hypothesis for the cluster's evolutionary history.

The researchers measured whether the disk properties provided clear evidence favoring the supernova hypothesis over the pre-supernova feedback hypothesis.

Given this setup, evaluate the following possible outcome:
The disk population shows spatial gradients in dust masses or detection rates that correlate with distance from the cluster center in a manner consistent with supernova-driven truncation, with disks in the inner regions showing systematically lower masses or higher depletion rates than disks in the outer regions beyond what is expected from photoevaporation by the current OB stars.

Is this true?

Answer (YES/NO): NO